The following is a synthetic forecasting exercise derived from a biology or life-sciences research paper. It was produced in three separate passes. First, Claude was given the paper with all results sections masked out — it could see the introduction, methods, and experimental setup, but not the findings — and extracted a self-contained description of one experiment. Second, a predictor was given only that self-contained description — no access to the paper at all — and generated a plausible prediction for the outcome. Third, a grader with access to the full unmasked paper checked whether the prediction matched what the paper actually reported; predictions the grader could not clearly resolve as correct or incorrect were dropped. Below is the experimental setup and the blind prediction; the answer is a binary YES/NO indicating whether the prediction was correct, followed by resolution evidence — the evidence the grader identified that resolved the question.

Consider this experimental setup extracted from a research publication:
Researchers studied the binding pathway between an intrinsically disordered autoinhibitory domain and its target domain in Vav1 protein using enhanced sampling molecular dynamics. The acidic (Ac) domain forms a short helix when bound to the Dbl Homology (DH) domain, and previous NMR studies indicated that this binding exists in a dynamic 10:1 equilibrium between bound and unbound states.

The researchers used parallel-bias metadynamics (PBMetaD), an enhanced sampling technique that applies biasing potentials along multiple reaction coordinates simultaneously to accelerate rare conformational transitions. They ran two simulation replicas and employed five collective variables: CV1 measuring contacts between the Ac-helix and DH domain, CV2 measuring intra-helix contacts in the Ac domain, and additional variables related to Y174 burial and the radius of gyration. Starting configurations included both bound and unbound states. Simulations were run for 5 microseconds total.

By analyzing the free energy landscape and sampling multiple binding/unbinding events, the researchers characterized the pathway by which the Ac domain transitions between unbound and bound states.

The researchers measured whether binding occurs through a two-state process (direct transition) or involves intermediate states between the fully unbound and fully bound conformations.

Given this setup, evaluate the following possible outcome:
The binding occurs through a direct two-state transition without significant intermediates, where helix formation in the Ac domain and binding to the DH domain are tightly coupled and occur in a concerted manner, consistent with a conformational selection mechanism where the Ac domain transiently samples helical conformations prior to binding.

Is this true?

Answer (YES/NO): NO